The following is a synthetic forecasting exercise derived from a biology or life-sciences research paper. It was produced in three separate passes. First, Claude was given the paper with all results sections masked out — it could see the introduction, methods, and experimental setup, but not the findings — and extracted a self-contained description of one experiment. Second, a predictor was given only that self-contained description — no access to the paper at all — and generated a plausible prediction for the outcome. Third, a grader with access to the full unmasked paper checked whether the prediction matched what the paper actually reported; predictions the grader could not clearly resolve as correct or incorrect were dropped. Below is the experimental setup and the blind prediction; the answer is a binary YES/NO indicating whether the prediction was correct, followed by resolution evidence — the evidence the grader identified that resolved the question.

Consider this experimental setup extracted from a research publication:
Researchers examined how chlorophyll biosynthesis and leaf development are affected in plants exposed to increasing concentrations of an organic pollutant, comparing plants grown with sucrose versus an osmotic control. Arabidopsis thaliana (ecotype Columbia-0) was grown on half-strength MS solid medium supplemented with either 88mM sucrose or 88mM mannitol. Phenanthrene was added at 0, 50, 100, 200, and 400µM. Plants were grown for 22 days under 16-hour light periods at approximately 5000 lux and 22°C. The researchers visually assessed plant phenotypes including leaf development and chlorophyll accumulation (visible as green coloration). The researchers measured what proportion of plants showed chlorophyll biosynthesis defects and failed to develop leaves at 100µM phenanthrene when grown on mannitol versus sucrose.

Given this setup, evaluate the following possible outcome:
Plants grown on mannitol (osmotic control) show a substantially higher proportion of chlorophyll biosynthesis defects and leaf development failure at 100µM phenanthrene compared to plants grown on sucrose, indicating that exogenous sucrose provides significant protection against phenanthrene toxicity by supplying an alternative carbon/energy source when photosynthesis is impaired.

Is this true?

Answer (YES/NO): YES